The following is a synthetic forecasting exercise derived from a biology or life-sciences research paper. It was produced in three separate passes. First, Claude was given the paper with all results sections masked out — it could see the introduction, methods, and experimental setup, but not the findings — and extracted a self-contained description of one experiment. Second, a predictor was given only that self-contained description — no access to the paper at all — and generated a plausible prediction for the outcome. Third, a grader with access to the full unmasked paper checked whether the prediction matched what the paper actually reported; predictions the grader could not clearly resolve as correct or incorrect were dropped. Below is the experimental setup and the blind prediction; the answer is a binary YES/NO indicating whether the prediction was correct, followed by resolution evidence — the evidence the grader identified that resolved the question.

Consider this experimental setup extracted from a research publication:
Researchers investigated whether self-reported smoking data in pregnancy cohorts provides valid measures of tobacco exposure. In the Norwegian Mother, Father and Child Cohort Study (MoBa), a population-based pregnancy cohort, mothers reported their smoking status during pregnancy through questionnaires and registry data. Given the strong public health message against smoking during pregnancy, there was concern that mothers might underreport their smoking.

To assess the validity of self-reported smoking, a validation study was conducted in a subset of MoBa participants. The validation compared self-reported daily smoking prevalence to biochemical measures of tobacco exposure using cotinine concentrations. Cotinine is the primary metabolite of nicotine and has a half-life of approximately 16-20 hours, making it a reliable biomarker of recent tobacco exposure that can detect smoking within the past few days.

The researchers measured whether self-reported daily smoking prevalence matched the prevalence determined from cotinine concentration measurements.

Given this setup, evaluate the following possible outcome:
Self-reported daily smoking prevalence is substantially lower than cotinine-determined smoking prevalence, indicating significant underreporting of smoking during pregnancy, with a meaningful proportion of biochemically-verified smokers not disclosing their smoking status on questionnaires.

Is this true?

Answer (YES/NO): NO